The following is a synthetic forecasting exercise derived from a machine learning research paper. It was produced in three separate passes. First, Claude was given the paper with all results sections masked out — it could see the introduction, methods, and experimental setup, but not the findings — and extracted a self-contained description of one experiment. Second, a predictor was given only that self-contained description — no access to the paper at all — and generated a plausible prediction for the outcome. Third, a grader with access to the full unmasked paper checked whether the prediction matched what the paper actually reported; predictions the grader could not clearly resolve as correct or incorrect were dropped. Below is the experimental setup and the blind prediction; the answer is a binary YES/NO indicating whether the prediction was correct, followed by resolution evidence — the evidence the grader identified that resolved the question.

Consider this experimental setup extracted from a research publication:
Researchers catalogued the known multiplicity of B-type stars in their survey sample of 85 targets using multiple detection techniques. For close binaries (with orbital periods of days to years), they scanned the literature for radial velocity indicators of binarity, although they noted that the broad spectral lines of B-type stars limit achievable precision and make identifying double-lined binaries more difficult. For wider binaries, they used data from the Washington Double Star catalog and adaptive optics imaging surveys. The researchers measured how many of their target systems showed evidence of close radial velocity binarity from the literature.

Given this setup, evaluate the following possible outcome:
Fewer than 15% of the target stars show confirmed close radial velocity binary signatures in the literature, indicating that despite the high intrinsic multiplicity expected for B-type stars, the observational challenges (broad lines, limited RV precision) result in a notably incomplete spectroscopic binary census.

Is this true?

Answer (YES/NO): NO